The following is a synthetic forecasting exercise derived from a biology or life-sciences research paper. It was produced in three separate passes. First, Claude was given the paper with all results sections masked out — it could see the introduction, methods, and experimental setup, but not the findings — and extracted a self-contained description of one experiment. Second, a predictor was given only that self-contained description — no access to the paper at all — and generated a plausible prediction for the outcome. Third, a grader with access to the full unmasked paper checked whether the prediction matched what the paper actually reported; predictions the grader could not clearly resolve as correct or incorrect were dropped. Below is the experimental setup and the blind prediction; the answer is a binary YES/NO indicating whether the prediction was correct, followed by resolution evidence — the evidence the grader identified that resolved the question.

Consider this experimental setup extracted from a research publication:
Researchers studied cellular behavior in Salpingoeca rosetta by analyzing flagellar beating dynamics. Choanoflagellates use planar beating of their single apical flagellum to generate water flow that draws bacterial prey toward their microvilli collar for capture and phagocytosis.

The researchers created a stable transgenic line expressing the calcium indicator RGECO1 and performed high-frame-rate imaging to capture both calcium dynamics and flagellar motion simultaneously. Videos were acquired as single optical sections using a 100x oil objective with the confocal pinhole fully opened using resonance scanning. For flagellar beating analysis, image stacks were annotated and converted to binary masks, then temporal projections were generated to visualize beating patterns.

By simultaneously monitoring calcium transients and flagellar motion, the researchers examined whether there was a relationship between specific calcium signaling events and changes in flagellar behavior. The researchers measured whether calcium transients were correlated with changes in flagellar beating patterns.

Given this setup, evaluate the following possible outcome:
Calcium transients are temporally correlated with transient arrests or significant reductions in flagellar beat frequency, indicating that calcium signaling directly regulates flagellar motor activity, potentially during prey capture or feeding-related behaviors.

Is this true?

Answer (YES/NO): YES